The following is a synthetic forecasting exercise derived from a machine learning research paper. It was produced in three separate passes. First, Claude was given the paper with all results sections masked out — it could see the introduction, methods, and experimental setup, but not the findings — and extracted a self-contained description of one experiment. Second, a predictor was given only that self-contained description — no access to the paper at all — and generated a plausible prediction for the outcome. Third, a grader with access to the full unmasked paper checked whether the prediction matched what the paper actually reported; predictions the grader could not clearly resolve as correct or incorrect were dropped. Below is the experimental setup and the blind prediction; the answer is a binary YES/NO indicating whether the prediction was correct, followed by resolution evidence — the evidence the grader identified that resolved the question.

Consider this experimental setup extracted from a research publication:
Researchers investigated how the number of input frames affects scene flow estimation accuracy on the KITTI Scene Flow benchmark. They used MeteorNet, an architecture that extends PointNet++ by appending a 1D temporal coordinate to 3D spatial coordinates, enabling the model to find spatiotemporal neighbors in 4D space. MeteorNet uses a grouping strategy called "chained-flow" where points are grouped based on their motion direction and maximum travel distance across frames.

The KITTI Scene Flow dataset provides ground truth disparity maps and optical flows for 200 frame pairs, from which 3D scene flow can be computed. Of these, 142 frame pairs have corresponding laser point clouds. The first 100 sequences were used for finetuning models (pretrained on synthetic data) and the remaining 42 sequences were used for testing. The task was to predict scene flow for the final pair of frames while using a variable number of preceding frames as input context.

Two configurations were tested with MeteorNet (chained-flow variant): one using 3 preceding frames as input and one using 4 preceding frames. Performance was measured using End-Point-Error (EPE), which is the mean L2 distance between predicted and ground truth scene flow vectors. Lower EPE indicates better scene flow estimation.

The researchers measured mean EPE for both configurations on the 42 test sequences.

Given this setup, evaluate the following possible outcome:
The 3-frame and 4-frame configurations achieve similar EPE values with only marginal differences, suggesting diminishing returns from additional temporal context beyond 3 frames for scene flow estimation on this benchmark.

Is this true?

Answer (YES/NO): NO